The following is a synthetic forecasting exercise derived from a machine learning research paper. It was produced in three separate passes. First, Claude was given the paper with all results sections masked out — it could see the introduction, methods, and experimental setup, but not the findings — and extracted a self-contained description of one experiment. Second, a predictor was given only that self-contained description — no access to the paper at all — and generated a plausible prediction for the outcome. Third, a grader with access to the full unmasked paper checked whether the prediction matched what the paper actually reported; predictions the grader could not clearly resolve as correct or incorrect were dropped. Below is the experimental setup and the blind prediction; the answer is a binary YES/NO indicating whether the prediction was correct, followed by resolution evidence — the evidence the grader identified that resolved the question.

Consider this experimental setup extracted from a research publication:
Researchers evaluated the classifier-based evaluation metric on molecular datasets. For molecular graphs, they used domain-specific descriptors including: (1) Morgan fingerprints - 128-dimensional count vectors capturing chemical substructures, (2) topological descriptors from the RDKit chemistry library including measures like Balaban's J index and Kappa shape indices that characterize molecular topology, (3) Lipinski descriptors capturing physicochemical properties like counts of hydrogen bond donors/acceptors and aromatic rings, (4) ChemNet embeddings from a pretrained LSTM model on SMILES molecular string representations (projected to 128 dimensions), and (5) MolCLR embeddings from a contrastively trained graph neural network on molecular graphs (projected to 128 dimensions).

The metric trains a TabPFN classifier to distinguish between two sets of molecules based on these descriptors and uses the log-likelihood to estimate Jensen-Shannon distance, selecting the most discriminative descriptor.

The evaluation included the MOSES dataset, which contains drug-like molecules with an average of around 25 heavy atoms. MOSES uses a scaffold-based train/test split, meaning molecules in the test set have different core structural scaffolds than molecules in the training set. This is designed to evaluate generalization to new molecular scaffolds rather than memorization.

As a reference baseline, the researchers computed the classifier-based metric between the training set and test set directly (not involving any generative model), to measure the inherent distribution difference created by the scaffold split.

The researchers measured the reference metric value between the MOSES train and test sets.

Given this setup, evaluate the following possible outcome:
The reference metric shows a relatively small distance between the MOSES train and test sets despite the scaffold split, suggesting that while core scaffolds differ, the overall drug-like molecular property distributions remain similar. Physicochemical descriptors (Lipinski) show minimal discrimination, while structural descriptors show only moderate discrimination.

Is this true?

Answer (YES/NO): NO